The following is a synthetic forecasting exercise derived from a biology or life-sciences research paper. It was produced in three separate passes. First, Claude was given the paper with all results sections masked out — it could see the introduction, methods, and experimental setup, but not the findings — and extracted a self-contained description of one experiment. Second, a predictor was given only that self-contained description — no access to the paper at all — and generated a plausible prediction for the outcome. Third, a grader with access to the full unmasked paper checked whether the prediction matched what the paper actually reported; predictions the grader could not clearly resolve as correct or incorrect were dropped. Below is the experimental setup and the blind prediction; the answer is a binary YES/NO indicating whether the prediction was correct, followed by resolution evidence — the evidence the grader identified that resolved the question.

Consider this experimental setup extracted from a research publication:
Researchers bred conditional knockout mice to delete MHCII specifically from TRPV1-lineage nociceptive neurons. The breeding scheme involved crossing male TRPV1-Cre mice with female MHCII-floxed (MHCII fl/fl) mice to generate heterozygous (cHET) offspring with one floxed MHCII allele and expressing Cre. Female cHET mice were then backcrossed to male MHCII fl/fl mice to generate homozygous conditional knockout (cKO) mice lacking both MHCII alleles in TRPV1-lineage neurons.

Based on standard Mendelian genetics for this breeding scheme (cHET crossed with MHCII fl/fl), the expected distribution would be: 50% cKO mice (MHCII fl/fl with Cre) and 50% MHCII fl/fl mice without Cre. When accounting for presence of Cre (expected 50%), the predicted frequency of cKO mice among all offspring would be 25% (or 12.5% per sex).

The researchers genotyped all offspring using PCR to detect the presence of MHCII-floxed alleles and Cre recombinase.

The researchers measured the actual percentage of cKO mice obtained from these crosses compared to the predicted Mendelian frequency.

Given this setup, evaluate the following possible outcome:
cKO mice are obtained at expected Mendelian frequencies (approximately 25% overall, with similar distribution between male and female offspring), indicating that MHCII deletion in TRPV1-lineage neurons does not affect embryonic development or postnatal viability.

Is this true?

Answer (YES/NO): NO